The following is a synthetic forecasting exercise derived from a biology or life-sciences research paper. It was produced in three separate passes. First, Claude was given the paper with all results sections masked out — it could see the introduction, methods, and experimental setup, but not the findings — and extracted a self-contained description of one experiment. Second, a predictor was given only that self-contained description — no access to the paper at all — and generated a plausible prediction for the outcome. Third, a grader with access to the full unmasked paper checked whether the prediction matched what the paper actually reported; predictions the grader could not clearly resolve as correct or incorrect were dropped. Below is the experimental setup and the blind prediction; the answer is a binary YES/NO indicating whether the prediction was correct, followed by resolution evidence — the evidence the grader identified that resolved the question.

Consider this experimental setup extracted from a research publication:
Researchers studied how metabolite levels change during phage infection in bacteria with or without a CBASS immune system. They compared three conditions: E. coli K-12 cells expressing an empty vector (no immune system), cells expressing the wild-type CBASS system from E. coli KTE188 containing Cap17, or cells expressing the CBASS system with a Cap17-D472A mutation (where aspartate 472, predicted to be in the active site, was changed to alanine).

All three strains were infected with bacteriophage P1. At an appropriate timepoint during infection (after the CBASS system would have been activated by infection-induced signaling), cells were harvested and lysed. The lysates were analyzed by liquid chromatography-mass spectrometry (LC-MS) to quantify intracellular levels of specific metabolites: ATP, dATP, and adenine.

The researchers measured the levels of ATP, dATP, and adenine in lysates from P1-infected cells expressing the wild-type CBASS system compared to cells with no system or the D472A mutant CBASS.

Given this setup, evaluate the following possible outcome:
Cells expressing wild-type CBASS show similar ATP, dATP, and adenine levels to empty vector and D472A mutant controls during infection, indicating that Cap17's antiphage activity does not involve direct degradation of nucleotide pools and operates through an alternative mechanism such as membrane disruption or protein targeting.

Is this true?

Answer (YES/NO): NO